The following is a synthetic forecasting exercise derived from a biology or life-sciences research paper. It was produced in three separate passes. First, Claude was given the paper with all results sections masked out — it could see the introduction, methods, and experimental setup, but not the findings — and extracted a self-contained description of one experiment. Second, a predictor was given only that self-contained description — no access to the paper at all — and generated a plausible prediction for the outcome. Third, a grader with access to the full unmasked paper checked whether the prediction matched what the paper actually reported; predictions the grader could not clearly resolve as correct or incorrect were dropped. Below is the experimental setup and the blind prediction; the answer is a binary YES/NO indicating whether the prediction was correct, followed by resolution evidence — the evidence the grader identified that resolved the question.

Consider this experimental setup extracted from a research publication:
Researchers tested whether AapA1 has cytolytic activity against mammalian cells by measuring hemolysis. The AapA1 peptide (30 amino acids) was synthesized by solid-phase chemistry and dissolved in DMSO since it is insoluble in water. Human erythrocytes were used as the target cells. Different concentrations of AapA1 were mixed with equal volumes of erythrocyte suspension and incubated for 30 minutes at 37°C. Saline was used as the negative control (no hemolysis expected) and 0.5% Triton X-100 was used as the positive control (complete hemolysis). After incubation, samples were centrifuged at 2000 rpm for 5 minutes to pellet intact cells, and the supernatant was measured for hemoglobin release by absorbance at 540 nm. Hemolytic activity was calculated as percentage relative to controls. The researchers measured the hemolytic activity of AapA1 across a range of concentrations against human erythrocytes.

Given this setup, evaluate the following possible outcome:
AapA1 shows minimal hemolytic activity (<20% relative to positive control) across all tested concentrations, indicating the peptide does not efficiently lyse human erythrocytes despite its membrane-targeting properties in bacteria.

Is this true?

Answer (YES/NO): YES